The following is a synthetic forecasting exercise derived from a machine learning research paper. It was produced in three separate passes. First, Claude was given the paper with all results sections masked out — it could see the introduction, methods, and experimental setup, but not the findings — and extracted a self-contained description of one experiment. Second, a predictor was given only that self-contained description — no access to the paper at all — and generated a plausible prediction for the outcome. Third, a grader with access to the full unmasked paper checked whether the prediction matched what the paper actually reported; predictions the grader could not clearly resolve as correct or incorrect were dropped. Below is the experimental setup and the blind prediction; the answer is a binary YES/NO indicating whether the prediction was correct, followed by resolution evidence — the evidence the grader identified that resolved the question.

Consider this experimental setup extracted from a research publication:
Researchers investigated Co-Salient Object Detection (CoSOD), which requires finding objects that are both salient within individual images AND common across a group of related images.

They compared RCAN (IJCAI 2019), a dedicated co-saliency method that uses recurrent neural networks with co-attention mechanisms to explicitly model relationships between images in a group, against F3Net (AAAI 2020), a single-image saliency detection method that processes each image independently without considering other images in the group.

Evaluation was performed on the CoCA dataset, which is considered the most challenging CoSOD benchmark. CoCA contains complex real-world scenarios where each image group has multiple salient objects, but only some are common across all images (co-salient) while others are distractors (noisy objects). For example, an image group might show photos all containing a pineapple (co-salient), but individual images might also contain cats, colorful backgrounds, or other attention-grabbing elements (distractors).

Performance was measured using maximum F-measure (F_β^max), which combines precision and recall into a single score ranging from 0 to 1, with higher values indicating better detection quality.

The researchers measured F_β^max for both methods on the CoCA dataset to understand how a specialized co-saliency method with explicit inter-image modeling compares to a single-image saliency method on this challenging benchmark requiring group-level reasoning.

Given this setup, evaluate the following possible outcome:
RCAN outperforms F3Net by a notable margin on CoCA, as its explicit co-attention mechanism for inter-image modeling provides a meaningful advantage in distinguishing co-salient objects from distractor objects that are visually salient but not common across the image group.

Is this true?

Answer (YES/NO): NO